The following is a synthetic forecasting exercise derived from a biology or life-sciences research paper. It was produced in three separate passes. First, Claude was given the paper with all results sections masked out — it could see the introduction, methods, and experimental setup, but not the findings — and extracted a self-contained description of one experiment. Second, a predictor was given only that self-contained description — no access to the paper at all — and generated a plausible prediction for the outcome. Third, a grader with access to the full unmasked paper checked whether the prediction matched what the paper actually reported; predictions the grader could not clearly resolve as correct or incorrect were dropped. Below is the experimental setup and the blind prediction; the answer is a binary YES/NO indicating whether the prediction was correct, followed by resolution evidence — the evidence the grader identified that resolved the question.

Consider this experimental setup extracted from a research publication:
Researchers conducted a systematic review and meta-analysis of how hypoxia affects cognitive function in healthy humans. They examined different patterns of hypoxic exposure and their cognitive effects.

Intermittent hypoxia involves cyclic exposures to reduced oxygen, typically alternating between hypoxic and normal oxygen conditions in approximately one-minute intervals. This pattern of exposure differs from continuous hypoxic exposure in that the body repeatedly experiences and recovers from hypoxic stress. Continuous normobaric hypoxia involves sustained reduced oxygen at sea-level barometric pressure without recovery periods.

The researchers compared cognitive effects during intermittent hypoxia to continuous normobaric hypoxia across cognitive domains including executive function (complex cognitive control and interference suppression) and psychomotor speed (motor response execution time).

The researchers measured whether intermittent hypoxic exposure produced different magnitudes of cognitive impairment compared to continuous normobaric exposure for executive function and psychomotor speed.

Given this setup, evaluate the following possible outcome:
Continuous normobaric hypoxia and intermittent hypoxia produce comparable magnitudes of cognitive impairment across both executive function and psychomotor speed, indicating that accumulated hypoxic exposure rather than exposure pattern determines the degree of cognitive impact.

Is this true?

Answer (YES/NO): NO